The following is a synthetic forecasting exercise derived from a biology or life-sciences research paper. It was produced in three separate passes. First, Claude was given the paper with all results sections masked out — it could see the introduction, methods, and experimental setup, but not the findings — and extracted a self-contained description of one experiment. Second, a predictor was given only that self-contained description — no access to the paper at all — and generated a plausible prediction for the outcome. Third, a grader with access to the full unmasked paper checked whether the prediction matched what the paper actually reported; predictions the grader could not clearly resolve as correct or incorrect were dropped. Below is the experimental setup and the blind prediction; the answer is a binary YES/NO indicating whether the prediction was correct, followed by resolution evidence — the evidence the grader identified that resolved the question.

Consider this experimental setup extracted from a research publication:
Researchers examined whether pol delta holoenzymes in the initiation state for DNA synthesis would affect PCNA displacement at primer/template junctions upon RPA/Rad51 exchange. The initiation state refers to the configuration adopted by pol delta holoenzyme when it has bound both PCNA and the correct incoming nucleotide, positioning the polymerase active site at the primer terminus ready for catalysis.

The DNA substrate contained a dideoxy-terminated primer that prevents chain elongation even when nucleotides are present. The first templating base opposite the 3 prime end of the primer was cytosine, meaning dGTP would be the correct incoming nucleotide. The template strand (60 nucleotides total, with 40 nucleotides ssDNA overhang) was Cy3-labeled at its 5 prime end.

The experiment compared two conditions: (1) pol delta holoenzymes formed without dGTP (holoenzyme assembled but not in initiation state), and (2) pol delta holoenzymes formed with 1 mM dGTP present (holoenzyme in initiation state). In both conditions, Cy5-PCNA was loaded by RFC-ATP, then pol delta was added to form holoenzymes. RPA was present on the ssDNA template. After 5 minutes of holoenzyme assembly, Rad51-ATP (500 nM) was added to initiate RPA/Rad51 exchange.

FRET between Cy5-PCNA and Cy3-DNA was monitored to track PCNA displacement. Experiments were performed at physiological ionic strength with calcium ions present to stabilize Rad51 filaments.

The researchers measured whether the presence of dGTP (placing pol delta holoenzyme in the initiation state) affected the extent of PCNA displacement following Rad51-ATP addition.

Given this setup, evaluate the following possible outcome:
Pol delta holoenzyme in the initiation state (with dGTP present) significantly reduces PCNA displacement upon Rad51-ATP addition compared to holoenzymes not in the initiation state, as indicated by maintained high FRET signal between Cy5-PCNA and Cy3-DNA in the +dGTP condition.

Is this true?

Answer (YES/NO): YES